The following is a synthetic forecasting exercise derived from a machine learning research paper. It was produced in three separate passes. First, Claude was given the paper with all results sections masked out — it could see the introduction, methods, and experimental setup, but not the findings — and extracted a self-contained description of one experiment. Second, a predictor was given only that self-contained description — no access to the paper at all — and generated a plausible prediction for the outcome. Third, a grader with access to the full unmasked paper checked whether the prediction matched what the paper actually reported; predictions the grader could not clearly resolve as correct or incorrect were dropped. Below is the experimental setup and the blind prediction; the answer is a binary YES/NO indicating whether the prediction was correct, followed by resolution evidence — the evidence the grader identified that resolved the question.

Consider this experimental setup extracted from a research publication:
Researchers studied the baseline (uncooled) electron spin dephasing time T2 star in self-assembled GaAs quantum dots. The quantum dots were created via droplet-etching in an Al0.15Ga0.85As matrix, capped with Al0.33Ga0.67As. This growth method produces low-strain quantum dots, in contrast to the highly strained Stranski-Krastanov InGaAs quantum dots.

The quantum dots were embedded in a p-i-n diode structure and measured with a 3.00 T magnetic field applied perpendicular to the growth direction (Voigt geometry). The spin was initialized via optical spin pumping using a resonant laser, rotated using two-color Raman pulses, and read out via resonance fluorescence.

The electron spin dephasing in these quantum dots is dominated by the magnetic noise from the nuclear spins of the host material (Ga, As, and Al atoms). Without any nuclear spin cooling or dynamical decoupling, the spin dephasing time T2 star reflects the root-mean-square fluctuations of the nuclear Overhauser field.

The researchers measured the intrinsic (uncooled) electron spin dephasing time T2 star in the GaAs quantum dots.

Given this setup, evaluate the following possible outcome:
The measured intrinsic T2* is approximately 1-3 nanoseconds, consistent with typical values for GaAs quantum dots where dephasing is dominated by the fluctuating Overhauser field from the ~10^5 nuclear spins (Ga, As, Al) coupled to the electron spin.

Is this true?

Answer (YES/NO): NO